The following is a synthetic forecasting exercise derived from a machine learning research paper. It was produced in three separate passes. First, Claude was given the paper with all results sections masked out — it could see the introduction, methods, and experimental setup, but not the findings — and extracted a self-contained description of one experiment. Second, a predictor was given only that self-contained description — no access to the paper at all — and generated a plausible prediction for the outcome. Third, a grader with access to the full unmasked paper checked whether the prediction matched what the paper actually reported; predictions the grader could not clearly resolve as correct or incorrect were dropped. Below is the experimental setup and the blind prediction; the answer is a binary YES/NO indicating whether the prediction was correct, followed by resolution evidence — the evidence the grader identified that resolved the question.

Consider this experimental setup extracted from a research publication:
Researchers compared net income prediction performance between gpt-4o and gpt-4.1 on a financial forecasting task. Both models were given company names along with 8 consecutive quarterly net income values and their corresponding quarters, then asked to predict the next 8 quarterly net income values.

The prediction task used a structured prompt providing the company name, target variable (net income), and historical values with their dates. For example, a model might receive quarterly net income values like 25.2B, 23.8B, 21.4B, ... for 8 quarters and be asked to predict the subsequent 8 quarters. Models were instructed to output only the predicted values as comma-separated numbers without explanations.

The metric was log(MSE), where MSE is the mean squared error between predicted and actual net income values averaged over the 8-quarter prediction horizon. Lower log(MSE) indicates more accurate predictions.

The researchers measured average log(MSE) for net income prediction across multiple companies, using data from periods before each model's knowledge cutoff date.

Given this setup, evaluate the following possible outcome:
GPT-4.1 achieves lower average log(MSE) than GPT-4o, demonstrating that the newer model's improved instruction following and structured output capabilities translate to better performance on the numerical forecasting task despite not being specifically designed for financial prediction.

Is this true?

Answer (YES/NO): YES